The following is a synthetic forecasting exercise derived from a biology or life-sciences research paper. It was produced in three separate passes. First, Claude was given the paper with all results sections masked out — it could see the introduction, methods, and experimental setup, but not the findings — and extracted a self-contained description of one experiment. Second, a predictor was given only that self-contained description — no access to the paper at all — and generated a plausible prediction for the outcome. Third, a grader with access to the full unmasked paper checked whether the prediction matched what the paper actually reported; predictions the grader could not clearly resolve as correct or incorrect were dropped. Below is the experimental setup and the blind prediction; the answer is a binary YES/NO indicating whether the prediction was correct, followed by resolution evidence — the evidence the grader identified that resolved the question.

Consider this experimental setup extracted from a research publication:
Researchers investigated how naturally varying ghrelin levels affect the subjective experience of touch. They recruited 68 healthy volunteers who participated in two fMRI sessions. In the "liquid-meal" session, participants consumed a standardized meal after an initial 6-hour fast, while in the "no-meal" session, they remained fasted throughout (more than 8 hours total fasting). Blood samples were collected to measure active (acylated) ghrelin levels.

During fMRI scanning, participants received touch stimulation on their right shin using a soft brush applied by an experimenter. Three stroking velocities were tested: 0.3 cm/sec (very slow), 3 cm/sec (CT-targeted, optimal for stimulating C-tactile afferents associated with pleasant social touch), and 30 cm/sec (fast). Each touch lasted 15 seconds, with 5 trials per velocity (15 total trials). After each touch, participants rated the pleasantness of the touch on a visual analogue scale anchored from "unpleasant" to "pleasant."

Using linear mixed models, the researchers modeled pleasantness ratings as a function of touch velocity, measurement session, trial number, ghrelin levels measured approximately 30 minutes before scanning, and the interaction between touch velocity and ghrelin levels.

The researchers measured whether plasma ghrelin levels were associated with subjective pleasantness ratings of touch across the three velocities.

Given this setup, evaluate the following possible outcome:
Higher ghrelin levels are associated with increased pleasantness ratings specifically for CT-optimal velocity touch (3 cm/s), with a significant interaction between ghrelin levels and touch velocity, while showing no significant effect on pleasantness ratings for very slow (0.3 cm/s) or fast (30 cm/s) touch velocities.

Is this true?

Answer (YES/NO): NO